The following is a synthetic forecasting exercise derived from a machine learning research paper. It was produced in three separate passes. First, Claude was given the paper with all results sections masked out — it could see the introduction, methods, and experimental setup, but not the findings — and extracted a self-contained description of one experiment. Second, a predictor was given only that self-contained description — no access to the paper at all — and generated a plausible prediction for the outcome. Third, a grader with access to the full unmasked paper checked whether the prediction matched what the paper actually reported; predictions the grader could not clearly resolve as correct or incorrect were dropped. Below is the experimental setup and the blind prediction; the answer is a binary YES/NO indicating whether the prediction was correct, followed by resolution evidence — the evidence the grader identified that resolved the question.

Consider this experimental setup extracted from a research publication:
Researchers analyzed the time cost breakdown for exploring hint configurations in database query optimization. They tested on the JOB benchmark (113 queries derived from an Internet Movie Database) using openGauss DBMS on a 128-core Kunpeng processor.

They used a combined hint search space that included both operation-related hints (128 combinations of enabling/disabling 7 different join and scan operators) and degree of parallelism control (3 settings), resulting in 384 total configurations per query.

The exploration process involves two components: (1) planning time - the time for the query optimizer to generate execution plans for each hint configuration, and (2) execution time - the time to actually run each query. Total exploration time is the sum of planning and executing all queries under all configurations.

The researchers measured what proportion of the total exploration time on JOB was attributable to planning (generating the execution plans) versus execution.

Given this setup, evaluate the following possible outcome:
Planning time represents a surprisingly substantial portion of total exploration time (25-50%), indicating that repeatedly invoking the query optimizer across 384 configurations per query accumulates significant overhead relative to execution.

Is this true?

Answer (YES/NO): NO